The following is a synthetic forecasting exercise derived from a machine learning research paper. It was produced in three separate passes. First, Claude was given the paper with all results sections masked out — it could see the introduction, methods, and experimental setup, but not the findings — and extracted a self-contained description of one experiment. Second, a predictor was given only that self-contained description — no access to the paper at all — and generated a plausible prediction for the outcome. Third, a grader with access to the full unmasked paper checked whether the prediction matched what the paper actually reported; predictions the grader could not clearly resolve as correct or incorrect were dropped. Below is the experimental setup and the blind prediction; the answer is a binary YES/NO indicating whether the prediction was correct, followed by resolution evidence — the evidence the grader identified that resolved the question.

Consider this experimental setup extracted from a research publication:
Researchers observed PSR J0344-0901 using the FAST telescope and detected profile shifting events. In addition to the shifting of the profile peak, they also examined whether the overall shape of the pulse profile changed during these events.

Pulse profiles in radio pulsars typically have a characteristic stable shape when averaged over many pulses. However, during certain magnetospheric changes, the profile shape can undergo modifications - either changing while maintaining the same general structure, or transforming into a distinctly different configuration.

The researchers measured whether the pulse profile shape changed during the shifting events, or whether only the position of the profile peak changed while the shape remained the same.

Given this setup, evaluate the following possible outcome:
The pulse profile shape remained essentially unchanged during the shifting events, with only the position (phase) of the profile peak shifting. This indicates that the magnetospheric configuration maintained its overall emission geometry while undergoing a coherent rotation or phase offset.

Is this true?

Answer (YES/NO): NO